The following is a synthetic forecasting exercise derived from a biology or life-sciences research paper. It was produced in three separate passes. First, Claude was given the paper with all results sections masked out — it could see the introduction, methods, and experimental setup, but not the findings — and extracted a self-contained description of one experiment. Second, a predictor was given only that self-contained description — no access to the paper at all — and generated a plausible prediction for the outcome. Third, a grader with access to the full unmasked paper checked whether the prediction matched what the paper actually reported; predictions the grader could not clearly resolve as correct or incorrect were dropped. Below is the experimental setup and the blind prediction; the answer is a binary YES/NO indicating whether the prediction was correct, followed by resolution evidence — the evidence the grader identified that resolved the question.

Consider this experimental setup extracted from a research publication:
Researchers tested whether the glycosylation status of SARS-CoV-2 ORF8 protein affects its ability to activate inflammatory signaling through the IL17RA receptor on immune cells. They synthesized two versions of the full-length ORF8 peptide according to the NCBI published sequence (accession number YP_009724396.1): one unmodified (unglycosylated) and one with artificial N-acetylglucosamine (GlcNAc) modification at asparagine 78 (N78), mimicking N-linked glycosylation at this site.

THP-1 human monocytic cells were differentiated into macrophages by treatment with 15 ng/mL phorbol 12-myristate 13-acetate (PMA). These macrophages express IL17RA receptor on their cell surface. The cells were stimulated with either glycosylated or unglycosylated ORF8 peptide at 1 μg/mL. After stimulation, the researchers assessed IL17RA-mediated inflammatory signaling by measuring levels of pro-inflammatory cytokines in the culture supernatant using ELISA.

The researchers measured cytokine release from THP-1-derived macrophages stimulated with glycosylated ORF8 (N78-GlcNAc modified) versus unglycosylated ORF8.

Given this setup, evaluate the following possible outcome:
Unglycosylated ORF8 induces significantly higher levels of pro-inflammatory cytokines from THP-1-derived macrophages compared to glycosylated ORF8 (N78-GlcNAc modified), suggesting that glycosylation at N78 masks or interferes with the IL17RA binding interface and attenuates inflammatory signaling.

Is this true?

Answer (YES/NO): YES